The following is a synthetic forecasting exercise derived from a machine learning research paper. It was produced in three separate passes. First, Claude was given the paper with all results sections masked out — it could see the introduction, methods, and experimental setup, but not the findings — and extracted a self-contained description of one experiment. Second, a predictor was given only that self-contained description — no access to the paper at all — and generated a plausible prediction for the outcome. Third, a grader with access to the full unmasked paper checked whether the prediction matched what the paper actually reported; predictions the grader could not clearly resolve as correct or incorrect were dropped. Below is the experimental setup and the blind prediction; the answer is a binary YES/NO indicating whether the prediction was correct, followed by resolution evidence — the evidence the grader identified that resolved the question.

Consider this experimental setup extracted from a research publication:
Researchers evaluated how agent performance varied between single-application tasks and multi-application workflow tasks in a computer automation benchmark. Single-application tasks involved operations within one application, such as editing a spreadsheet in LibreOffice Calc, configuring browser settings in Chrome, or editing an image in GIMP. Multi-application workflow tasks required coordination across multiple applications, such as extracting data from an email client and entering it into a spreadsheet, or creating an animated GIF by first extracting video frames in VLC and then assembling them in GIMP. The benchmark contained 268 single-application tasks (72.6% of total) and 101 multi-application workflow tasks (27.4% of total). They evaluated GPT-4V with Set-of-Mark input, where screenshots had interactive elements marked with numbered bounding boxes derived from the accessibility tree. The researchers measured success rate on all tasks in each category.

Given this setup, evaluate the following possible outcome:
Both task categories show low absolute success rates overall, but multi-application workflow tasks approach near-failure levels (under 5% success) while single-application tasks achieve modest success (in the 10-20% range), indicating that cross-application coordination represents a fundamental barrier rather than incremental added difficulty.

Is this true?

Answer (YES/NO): NO